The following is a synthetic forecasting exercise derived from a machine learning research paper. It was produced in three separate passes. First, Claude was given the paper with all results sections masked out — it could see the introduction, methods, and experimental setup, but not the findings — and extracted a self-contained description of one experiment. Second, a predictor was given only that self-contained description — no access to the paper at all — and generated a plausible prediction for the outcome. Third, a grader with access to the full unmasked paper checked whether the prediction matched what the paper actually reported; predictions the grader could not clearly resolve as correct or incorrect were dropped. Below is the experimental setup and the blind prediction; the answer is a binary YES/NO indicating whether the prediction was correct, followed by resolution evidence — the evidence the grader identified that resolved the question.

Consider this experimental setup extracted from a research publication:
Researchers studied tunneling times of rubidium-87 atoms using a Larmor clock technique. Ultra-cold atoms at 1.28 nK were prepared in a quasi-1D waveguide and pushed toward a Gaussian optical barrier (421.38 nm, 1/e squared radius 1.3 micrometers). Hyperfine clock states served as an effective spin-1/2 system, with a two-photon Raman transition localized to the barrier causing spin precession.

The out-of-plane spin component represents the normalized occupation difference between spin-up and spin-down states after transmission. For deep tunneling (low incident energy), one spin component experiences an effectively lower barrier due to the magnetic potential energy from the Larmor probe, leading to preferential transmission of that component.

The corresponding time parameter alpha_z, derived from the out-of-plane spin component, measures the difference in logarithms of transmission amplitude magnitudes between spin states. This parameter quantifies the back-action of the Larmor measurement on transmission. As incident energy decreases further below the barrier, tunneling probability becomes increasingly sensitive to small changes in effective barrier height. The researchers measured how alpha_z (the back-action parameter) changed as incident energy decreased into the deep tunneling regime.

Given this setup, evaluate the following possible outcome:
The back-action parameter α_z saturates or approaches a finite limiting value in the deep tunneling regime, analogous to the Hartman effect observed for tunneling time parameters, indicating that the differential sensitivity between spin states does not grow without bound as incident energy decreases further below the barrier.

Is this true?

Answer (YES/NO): NO